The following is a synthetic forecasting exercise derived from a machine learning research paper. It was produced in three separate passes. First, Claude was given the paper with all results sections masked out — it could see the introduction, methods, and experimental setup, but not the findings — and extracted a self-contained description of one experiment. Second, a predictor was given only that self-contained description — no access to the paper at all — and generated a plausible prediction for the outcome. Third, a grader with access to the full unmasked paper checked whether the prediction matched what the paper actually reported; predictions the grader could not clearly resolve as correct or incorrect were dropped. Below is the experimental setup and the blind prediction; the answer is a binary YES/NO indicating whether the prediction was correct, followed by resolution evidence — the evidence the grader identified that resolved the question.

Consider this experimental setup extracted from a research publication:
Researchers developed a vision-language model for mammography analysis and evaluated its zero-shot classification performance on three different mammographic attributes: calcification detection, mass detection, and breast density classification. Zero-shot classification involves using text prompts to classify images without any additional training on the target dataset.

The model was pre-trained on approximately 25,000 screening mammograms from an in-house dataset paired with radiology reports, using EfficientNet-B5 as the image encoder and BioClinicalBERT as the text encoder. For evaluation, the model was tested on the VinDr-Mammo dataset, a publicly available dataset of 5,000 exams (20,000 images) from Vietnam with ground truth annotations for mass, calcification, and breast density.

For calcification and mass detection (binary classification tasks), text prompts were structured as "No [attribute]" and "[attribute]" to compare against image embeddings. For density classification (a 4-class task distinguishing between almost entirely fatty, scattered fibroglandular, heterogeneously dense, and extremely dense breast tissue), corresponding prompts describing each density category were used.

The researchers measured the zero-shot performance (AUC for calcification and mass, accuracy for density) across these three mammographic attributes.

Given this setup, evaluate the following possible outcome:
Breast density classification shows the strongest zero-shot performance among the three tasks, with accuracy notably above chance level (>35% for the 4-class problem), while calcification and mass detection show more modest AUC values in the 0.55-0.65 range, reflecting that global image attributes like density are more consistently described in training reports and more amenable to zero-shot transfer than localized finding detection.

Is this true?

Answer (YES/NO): NO